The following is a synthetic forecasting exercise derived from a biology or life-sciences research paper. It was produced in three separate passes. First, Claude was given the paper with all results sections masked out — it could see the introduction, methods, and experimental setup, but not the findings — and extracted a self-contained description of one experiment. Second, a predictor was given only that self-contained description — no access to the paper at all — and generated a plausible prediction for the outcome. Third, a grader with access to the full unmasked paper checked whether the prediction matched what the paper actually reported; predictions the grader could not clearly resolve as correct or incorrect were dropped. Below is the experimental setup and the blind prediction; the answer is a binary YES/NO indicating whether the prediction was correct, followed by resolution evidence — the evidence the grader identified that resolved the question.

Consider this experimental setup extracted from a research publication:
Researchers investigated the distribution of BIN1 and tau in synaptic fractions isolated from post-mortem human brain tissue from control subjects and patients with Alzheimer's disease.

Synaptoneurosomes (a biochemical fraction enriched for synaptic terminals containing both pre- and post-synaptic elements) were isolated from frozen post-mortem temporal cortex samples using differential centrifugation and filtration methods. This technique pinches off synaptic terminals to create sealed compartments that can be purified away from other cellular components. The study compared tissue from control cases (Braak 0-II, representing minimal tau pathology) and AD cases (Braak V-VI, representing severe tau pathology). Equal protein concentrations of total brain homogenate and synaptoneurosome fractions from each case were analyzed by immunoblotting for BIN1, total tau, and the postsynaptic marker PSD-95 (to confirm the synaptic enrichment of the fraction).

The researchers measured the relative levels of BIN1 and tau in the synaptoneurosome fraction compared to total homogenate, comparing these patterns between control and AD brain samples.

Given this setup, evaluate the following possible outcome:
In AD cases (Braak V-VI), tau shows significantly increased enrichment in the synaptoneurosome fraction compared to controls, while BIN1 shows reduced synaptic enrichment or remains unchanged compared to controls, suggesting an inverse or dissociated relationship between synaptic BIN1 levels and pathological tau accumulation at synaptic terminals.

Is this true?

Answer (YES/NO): YES